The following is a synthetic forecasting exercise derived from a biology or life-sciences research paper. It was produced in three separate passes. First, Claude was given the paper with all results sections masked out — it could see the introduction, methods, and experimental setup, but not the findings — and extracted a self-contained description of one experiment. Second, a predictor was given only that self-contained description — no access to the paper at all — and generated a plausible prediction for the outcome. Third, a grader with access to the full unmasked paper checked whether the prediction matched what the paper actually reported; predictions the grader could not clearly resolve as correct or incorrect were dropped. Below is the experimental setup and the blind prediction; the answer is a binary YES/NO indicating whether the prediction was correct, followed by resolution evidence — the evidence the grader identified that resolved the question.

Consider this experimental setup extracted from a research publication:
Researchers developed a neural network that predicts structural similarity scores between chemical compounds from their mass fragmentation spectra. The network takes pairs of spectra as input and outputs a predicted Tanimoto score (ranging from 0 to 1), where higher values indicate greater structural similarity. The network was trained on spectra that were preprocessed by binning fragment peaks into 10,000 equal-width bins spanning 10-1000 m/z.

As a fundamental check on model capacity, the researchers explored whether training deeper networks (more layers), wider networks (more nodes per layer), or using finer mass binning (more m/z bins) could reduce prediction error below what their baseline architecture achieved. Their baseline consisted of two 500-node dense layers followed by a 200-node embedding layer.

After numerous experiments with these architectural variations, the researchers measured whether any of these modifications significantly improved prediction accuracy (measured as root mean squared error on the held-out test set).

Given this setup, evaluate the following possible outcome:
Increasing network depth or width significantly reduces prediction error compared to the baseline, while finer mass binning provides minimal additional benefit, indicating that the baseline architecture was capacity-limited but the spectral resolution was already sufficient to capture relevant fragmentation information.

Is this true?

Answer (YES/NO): NO